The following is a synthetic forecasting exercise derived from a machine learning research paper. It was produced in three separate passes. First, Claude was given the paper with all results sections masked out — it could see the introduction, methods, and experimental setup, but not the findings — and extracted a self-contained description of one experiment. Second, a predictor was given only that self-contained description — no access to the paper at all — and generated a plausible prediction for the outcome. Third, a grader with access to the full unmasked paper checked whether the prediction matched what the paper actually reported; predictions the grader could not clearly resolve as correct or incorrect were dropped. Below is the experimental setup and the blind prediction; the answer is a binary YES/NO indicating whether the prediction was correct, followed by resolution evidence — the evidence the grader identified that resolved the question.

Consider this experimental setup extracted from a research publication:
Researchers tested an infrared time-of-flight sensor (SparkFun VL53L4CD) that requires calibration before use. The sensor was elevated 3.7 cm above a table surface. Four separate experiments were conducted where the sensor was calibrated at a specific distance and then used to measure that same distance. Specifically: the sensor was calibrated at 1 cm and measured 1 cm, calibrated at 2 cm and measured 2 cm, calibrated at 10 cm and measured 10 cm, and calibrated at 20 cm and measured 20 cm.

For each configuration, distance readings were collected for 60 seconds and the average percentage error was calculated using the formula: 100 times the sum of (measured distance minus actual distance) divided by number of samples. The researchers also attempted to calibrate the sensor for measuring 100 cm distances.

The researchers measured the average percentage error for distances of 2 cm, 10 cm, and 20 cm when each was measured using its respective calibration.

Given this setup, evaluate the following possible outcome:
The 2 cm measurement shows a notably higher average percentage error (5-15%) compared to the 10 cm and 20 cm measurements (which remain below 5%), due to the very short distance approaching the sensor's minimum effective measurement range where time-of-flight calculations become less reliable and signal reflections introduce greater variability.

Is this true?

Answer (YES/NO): NO